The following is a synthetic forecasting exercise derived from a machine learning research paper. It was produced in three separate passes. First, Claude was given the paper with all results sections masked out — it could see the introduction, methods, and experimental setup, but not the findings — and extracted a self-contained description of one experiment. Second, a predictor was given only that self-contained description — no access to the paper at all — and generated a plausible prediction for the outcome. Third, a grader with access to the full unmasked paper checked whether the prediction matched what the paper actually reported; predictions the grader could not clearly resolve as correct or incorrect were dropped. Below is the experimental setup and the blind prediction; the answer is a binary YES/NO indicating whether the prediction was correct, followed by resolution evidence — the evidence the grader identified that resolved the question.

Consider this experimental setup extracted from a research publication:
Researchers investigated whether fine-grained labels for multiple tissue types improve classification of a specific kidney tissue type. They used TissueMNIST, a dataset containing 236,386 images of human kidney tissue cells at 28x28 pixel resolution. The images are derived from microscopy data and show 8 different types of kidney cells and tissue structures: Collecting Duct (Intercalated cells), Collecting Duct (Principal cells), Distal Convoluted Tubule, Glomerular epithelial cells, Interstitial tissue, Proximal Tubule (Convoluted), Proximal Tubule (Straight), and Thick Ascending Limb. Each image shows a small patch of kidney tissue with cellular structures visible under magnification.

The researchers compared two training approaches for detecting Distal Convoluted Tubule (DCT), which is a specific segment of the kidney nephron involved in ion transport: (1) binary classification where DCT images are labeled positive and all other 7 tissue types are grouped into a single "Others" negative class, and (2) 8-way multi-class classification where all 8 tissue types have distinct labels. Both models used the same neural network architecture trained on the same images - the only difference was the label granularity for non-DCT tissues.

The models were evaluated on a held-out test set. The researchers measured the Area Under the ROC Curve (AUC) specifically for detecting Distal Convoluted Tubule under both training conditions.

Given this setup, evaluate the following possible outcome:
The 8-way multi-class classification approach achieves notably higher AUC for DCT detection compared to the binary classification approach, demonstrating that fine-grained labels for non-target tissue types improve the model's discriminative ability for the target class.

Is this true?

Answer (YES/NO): YES